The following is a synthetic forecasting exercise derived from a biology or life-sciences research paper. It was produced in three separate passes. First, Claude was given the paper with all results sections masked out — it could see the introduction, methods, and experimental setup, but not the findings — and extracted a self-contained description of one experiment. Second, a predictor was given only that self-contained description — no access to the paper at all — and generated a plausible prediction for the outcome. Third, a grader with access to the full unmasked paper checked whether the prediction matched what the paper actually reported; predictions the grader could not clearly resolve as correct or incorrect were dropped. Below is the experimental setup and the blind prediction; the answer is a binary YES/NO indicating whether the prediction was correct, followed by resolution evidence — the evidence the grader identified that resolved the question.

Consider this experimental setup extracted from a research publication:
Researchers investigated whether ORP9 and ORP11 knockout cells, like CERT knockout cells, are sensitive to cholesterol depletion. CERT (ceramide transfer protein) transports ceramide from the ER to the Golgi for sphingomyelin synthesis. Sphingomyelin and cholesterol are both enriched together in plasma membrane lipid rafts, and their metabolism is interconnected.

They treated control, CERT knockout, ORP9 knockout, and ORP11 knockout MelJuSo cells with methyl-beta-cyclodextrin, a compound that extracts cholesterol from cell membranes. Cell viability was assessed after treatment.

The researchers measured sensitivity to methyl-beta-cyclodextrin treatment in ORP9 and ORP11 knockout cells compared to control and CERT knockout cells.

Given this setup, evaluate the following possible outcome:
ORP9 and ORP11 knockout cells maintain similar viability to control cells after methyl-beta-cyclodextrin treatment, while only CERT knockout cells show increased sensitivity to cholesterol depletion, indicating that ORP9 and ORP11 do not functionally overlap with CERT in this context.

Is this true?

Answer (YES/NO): NO